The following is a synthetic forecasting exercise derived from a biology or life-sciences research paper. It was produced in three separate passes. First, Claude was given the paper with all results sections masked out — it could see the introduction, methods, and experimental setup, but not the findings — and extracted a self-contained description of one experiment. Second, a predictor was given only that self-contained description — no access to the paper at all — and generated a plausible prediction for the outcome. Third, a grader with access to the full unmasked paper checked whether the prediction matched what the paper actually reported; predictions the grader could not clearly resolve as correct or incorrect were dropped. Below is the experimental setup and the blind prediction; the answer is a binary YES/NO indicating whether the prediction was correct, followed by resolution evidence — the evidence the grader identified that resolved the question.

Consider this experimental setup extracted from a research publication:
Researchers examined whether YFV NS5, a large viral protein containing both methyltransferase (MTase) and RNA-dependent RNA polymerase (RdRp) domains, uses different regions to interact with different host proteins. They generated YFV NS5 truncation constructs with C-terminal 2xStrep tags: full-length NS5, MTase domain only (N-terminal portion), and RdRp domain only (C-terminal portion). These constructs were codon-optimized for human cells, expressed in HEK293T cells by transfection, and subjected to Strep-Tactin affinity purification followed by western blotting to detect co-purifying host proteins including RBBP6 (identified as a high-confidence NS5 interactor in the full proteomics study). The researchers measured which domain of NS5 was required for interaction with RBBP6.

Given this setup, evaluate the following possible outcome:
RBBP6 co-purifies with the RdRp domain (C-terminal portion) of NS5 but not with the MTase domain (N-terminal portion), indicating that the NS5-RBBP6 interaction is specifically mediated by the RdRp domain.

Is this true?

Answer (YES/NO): NO